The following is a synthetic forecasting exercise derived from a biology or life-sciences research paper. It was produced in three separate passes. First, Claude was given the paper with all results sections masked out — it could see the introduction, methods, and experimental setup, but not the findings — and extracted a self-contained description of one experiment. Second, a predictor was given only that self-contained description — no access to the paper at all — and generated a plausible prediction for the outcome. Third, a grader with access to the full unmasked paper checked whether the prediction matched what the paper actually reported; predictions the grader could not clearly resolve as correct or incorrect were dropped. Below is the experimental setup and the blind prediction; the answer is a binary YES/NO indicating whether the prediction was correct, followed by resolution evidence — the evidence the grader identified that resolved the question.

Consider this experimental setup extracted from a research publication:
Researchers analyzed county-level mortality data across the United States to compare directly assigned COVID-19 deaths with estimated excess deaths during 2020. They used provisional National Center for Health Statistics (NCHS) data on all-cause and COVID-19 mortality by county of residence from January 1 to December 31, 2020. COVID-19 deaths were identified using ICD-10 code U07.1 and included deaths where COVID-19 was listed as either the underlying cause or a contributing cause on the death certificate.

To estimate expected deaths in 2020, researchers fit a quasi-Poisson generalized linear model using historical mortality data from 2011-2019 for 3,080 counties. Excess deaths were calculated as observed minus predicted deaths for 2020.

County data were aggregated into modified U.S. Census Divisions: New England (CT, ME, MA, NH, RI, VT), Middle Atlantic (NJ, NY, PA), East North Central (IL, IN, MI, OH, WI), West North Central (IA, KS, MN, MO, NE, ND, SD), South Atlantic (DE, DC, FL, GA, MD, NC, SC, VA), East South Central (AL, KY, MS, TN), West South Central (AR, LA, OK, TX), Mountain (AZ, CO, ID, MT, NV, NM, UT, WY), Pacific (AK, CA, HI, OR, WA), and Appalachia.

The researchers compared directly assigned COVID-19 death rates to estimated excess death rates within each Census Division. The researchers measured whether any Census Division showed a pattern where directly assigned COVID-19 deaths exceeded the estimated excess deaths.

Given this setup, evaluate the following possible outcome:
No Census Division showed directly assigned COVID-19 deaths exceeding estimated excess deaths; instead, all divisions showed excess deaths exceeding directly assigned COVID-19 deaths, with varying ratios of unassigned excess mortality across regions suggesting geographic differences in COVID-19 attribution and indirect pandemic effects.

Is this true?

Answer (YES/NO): NO